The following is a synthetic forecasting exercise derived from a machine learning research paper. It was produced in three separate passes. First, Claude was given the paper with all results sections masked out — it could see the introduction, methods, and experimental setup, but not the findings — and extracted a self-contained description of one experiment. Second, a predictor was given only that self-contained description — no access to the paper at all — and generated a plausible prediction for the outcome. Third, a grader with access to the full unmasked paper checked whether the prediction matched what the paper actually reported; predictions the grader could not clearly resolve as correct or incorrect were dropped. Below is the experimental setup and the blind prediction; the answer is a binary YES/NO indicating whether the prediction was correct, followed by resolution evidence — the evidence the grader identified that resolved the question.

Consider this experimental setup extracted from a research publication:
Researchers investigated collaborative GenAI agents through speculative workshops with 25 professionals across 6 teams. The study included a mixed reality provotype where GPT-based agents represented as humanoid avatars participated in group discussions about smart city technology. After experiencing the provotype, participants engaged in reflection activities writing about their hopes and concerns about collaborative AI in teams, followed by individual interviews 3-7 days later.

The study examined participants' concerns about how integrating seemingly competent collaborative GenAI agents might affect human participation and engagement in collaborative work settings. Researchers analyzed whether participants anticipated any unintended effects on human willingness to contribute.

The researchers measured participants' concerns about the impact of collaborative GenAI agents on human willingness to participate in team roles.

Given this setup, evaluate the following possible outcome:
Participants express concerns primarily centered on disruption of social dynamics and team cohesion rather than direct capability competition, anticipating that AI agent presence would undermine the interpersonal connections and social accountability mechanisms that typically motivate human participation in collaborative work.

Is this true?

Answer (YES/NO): NO